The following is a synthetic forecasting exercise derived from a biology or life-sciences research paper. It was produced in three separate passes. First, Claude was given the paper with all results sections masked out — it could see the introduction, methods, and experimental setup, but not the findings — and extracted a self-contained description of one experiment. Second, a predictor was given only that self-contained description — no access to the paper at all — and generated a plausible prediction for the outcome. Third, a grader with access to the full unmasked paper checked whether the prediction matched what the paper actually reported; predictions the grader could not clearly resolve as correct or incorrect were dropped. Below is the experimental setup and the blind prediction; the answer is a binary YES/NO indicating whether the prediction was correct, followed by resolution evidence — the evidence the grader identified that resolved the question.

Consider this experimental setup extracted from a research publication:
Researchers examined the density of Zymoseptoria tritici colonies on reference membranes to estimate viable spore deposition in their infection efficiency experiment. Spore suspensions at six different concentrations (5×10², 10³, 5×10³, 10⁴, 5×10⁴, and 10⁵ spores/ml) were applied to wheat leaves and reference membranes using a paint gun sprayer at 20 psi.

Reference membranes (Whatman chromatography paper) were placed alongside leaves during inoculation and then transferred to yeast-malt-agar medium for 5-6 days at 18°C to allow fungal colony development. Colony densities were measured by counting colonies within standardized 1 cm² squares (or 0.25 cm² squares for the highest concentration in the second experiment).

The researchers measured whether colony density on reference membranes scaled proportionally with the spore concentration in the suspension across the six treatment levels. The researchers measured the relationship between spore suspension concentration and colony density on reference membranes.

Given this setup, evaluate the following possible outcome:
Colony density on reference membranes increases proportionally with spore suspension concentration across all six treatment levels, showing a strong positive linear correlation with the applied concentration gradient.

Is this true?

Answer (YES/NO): NO